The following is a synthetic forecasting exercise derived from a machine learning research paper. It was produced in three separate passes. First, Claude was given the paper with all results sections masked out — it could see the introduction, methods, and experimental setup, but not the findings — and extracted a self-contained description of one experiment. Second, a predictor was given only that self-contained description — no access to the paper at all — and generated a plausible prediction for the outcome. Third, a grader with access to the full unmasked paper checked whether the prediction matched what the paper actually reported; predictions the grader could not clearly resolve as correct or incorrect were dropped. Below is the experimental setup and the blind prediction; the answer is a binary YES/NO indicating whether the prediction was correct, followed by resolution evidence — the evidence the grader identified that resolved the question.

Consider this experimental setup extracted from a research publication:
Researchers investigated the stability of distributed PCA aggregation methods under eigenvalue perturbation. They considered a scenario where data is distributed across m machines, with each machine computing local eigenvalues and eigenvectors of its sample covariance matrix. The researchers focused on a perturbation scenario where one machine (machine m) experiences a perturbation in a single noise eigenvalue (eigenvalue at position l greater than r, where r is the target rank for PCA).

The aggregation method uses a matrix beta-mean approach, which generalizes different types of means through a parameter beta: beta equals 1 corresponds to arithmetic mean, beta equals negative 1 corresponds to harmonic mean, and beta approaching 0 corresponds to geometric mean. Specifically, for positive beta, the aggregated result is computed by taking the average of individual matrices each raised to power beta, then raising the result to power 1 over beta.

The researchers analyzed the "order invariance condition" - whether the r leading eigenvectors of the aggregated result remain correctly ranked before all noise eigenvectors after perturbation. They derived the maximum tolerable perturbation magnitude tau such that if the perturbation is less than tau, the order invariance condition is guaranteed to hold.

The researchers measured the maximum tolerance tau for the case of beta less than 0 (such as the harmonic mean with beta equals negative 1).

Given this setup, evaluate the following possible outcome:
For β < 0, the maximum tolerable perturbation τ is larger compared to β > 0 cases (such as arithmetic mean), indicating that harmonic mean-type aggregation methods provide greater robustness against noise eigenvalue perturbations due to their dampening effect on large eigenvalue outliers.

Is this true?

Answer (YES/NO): YES